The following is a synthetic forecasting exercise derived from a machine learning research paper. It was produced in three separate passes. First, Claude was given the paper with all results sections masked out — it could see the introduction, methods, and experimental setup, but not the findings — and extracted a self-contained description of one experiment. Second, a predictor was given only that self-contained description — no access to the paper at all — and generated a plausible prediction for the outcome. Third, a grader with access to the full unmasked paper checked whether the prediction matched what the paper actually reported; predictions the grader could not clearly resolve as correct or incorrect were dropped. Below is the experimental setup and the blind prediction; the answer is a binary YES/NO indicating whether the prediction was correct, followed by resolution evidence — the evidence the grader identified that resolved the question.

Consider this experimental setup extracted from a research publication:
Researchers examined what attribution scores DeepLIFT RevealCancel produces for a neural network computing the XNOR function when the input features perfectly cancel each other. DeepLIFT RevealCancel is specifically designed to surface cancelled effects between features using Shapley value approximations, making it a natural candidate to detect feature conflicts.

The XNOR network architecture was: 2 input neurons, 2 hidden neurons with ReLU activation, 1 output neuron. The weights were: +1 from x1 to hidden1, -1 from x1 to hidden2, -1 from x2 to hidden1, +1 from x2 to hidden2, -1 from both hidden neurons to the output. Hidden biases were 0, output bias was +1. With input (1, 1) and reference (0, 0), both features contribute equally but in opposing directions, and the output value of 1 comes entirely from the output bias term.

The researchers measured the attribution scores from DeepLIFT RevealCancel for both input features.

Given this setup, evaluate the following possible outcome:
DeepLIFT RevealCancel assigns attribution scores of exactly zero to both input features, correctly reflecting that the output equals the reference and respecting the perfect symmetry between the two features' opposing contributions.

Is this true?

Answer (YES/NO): YES